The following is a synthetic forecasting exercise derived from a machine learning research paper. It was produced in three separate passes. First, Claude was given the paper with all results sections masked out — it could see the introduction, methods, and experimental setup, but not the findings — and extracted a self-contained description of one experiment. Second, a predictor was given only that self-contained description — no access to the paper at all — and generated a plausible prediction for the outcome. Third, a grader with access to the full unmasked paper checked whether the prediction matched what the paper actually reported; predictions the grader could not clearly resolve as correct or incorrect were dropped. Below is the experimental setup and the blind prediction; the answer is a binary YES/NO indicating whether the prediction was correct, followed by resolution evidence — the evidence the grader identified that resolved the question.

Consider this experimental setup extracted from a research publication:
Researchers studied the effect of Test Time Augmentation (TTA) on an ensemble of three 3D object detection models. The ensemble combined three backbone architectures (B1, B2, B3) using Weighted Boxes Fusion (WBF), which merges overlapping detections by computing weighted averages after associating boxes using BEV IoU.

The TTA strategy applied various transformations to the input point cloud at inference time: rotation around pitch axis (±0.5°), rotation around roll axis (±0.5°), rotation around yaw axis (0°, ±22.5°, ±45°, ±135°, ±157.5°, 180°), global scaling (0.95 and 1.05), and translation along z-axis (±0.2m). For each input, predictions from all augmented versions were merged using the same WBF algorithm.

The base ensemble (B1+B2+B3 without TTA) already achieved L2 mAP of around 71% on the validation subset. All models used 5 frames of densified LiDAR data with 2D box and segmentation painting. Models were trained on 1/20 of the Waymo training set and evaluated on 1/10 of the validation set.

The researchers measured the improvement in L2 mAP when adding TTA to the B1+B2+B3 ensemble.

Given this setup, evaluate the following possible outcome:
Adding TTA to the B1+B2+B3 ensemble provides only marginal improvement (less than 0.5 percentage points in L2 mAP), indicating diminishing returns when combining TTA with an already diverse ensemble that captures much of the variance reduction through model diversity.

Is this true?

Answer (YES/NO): NO